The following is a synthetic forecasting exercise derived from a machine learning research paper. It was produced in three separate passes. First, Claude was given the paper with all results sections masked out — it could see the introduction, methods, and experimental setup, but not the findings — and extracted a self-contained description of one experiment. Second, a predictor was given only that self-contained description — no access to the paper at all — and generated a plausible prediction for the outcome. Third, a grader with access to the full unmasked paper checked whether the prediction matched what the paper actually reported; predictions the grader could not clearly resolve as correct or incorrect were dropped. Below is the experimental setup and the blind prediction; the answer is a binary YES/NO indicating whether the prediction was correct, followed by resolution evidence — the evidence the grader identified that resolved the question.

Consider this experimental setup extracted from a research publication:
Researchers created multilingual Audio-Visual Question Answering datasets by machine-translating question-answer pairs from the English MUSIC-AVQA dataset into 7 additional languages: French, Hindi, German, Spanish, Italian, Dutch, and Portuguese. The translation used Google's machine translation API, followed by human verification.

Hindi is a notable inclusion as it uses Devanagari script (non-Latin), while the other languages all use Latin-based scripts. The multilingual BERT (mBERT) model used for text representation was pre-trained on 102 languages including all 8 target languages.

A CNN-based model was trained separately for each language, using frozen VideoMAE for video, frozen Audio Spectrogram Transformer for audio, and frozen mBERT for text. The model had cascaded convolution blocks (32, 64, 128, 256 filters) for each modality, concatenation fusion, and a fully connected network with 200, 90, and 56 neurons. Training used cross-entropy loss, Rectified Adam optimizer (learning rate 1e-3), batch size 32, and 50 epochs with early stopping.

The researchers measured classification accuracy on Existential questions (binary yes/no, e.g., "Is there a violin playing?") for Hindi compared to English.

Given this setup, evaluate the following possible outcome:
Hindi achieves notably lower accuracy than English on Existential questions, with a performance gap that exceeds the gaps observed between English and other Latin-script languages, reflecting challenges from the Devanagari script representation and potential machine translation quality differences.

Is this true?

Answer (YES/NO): NO